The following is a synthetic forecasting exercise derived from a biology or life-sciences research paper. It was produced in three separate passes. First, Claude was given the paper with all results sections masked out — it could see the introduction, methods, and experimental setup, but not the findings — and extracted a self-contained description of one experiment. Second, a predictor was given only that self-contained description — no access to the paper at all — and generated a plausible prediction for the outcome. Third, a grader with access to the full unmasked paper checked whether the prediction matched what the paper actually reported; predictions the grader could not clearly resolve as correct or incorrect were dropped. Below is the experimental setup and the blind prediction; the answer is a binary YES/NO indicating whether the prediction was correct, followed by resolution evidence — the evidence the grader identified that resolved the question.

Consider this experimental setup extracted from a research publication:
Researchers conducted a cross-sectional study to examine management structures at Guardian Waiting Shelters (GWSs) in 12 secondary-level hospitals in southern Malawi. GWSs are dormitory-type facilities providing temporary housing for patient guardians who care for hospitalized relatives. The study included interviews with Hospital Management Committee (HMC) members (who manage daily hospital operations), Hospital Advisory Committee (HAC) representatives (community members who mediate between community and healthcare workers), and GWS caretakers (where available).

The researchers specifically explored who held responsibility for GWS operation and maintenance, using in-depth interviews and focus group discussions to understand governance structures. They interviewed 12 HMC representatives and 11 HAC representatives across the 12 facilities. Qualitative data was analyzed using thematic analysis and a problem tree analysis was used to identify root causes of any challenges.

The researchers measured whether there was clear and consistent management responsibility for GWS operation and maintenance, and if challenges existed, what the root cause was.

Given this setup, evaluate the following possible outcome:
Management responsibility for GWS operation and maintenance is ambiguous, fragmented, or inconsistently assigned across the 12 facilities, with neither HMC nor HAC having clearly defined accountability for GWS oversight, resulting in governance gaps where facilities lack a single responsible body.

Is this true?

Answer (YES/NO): YES